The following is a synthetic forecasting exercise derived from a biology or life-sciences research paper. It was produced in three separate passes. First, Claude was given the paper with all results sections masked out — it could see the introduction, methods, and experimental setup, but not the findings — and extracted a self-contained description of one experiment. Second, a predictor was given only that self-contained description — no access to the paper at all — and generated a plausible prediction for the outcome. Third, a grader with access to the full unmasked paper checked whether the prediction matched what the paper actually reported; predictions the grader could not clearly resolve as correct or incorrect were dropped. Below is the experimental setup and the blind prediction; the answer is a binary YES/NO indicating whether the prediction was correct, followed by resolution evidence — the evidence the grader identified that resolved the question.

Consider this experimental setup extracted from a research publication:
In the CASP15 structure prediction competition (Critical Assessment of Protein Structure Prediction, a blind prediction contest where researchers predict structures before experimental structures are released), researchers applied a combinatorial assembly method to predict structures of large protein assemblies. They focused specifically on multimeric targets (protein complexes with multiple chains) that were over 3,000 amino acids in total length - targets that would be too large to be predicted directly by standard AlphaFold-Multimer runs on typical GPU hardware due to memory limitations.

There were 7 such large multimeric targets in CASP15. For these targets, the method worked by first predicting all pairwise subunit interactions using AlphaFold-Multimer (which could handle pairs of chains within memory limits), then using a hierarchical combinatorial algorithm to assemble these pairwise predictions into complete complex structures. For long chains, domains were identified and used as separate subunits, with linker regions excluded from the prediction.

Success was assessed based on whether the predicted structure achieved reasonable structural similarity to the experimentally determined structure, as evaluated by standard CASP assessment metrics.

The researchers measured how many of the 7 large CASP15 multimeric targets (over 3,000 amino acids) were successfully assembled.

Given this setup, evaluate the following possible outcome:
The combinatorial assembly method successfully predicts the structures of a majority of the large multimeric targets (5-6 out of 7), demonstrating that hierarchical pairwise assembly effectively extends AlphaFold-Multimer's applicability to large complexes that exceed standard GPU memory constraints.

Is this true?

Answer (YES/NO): YES